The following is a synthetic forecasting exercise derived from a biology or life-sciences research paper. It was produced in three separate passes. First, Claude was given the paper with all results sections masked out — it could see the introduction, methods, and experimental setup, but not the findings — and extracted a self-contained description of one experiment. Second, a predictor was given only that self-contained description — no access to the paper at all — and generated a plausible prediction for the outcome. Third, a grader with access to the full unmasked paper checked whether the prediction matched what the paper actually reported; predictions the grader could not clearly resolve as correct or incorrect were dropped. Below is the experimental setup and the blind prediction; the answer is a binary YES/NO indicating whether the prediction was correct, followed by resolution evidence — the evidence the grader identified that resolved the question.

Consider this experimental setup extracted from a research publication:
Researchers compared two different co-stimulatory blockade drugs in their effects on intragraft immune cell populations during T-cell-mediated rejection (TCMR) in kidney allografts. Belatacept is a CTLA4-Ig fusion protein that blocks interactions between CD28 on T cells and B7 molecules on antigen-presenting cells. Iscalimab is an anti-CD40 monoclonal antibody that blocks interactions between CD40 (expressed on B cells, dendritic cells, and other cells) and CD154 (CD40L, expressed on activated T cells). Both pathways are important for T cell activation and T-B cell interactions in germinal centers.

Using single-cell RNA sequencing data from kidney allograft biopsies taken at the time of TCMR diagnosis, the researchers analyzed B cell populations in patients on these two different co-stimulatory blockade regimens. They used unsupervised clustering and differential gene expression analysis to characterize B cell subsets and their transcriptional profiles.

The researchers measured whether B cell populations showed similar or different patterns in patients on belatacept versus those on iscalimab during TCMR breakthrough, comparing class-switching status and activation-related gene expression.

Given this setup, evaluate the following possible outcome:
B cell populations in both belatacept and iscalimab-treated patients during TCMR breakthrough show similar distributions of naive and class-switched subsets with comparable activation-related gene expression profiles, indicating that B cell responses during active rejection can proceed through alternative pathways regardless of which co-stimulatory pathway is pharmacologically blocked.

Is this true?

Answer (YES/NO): NO